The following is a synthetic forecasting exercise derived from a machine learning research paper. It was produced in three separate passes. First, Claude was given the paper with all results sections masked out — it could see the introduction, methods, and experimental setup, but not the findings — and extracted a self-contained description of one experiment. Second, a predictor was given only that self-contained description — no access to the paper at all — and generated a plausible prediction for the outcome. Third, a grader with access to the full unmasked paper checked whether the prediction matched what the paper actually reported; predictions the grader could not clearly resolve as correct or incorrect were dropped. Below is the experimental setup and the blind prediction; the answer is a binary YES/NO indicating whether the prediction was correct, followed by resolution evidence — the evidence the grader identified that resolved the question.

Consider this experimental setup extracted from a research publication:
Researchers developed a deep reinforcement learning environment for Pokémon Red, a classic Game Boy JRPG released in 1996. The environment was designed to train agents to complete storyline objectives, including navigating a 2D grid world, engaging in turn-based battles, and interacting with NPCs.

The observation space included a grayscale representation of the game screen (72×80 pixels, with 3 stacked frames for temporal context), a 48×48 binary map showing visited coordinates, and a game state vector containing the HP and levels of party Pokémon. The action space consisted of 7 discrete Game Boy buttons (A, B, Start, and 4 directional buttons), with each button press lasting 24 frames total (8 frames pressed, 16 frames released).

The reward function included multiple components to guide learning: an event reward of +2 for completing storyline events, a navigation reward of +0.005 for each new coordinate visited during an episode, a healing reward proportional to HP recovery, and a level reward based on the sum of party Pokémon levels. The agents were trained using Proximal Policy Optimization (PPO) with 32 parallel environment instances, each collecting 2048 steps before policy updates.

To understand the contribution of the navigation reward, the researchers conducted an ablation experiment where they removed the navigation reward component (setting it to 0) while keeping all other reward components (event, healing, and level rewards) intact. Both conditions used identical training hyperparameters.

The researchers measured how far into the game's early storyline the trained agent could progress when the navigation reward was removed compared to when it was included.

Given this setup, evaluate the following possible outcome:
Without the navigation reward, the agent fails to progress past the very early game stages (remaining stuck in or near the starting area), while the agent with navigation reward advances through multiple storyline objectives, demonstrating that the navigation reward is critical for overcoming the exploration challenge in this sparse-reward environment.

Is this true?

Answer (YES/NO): YES